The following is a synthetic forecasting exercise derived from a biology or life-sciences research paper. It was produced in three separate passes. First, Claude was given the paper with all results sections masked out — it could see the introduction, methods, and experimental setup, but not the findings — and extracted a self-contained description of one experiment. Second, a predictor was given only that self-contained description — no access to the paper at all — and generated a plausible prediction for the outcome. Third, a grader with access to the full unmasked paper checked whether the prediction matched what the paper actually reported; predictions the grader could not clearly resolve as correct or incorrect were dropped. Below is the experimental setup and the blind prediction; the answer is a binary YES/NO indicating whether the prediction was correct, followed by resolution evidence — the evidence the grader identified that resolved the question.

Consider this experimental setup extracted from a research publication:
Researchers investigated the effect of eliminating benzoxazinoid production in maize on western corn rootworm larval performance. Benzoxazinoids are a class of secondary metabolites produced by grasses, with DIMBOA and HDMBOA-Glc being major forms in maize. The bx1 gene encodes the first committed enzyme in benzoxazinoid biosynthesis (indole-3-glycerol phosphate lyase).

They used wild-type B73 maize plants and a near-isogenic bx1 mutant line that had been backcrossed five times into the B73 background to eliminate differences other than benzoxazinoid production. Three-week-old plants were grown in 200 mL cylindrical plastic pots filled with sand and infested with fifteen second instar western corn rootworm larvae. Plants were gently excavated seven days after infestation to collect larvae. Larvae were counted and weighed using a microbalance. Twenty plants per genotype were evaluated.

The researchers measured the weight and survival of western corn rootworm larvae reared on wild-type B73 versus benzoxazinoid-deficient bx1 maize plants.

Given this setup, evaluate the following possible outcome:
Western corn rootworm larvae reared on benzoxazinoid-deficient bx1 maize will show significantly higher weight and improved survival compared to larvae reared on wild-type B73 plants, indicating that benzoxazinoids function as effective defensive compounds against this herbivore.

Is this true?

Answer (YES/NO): NO